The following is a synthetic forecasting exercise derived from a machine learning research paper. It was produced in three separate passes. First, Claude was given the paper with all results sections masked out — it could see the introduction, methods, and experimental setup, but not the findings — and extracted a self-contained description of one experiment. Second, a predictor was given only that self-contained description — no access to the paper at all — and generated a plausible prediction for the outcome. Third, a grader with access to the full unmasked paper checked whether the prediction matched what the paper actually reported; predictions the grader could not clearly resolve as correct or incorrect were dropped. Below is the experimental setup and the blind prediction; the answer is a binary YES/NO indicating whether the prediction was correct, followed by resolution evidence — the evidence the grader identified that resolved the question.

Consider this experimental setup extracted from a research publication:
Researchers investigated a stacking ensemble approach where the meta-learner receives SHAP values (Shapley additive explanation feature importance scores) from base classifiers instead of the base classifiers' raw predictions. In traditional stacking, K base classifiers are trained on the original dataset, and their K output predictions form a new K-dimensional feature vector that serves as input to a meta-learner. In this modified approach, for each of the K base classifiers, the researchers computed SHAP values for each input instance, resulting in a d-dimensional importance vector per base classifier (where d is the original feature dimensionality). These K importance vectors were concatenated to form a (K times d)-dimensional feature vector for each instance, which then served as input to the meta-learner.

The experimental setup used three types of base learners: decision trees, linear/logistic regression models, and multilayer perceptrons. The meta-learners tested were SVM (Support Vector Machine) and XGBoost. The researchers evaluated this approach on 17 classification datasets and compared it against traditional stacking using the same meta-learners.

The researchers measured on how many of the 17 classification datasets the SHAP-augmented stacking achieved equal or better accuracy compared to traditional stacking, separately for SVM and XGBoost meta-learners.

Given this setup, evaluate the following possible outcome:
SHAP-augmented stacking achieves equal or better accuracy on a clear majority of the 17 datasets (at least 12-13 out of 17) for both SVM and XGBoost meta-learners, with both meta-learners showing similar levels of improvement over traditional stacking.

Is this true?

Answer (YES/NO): YES